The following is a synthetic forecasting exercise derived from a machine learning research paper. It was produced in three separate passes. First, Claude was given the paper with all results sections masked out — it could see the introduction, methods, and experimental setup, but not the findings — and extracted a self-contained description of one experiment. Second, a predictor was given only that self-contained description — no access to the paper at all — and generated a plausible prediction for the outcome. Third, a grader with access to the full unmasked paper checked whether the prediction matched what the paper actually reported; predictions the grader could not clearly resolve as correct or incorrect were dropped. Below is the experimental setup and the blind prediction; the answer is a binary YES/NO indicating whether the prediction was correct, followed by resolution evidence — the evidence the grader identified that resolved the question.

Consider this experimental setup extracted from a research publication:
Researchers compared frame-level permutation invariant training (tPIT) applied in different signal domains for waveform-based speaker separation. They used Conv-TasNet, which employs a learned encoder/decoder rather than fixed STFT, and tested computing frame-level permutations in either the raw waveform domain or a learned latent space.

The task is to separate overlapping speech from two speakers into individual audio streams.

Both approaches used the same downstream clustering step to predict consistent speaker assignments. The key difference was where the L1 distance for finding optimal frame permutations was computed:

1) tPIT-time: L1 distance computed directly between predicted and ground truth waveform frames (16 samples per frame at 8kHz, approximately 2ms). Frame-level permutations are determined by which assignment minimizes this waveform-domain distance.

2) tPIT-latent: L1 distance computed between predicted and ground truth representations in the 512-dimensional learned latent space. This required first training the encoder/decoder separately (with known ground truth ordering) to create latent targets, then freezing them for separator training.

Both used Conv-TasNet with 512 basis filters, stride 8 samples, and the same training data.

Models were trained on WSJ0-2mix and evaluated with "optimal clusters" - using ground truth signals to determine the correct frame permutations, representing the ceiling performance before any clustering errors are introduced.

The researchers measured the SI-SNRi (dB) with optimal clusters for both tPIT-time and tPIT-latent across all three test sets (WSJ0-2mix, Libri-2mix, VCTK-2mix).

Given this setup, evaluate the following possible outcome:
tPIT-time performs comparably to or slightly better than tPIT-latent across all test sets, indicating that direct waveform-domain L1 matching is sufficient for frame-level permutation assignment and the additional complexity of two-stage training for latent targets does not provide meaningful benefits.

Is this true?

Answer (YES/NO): NO